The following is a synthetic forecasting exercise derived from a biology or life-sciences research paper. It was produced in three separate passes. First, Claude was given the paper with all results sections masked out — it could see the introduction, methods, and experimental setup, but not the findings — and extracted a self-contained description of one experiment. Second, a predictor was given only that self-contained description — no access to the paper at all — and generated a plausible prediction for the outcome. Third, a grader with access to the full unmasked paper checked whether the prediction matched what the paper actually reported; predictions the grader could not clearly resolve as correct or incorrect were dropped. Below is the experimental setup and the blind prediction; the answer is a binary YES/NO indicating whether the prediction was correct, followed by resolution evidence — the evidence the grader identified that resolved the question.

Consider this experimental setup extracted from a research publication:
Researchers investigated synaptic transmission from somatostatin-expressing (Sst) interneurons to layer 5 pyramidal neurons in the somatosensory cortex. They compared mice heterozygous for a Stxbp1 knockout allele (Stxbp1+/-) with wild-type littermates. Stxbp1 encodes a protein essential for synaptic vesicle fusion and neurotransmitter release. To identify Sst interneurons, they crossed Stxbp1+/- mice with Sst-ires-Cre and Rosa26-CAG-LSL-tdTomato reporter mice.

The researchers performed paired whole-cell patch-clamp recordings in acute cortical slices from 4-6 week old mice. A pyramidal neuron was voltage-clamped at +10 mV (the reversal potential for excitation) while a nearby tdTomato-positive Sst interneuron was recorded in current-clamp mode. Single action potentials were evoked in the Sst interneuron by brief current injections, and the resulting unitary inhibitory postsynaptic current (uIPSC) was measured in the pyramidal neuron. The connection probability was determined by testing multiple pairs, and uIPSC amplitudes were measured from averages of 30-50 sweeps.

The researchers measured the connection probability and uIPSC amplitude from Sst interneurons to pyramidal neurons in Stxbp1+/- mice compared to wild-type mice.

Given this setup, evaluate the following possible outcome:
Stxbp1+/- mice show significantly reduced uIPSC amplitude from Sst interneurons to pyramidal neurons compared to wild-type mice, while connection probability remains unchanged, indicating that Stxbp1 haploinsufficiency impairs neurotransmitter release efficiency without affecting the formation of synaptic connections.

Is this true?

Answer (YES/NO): NO